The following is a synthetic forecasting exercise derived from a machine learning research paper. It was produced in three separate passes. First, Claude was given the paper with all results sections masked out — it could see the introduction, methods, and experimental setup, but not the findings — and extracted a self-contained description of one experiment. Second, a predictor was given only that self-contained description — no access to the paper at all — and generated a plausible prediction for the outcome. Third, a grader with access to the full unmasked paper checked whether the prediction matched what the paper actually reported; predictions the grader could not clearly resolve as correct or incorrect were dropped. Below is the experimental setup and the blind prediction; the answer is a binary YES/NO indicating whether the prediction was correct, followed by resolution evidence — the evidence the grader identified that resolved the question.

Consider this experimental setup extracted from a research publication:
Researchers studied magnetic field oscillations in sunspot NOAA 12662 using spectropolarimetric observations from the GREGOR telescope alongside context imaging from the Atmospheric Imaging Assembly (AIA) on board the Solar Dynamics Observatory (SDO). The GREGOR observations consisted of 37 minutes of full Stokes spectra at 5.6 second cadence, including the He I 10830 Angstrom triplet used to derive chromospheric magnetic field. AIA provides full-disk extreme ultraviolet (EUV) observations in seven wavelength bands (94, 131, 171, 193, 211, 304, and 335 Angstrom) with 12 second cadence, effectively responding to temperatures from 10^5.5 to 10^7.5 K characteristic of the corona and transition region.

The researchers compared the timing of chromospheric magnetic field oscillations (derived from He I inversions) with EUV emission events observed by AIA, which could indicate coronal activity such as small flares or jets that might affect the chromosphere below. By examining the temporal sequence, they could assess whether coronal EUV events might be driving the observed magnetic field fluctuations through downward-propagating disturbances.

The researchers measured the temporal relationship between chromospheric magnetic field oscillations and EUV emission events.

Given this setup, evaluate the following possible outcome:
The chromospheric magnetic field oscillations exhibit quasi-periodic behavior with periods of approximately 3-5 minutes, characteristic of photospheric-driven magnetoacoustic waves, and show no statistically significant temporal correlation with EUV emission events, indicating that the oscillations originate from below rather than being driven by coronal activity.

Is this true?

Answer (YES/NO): YES